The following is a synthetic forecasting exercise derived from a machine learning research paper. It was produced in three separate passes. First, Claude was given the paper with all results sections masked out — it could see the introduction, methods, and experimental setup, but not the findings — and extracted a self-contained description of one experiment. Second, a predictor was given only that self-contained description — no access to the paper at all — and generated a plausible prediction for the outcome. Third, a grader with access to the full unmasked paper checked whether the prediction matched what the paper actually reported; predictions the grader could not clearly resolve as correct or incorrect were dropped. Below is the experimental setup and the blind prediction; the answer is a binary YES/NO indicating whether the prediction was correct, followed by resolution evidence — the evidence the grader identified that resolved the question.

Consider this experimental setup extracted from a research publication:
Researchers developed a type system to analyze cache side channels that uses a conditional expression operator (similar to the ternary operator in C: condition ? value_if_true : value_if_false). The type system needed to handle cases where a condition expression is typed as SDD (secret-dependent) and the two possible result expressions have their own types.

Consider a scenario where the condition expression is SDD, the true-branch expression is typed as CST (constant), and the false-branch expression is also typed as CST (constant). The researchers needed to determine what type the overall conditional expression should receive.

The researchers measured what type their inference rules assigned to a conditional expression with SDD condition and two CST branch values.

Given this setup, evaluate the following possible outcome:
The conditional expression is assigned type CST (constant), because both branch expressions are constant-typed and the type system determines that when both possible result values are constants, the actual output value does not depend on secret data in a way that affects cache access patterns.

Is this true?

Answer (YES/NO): NO